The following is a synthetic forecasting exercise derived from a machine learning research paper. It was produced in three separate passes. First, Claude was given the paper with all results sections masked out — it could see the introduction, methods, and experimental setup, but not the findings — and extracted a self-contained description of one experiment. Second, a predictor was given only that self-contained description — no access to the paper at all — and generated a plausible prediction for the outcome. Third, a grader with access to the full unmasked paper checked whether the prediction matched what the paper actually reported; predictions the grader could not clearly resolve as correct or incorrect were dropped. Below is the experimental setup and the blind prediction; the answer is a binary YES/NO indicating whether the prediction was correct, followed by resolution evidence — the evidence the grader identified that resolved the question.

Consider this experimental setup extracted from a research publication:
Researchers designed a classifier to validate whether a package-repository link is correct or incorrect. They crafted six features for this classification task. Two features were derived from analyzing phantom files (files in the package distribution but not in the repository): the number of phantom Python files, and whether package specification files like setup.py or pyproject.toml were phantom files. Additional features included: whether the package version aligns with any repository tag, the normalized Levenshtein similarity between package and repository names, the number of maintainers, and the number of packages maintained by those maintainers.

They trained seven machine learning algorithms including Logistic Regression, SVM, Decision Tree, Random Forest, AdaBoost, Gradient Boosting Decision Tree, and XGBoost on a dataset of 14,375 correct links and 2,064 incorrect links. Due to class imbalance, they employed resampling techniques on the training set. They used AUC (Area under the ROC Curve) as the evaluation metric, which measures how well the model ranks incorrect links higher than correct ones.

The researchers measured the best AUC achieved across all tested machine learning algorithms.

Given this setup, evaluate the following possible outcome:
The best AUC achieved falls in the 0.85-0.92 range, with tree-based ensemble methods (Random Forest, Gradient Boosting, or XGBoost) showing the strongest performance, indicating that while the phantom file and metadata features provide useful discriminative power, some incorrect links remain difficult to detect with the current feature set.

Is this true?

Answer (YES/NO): NO